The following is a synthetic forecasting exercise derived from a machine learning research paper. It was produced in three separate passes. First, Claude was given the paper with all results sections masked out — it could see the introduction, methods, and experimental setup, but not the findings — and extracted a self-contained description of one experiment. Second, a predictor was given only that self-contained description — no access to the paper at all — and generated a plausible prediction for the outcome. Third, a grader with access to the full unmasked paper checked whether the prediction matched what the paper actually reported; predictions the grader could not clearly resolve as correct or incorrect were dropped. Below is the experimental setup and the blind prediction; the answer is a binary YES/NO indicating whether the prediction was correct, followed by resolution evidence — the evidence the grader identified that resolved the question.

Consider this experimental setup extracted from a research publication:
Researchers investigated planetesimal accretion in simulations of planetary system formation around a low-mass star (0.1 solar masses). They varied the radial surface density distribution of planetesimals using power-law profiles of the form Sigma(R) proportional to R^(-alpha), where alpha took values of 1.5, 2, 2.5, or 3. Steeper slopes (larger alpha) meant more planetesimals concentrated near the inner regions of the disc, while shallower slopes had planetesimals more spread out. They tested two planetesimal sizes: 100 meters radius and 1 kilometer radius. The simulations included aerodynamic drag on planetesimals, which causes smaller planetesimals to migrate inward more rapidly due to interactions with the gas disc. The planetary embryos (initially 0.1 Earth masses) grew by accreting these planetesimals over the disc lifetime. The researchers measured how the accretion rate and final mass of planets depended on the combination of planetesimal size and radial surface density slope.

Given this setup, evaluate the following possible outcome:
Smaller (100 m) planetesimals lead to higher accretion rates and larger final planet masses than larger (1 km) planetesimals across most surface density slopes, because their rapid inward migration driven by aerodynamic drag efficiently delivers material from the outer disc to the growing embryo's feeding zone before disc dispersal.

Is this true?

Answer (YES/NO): NO